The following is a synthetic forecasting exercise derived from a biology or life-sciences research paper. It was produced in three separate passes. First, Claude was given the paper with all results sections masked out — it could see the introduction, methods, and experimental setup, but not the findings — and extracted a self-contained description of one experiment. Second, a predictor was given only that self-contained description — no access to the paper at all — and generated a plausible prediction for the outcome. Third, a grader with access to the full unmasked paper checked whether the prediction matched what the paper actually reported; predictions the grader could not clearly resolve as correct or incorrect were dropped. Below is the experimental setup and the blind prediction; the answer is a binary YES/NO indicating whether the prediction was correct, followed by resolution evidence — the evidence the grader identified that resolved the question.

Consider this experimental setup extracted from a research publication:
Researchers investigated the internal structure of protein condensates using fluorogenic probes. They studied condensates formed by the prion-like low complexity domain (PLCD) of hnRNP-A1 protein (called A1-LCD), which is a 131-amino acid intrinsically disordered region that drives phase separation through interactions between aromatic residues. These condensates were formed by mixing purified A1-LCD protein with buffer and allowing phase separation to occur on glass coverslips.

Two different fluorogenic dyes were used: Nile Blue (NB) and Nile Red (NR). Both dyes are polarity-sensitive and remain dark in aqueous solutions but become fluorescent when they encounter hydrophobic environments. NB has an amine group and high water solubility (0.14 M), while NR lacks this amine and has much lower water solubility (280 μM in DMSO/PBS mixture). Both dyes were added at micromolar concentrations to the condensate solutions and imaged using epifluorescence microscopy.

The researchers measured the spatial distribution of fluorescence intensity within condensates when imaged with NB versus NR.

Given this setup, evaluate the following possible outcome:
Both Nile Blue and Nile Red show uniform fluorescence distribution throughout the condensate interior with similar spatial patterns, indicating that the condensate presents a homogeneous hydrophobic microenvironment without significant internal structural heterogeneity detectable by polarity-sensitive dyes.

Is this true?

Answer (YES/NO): NO